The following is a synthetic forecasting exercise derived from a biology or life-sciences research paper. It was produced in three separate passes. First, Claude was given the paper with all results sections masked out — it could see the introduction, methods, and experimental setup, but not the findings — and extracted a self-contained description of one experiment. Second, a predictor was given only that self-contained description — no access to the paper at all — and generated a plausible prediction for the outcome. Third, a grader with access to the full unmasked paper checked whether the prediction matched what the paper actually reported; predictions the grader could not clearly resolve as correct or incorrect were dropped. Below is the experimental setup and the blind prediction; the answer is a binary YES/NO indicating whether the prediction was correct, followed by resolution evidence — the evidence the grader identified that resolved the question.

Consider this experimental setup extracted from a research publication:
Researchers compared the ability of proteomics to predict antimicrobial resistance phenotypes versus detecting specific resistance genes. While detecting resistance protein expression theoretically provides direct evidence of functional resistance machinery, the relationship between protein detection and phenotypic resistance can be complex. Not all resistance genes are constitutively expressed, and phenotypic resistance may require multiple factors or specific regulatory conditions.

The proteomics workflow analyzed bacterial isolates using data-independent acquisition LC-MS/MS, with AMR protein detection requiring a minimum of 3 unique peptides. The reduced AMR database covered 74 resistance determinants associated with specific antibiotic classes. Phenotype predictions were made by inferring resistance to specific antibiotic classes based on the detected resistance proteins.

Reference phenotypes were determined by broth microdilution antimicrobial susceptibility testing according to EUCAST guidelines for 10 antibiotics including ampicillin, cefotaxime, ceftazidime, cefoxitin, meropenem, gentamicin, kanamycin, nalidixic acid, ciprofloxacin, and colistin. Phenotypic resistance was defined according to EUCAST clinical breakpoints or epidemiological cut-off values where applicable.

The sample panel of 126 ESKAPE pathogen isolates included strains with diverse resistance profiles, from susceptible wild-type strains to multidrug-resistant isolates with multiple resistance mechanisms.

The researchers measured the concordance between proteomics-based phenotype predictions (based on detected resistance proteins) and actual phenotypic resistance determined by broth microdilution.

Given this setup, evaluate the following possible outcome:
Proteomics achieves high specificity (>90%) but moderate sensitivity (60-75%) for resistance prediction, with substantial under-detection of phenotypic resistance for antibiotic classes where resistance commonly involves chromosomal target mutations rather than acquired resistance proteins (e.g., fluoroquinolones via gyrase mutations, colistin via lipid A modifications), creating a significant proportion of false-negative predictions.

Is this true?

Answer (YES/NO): NO